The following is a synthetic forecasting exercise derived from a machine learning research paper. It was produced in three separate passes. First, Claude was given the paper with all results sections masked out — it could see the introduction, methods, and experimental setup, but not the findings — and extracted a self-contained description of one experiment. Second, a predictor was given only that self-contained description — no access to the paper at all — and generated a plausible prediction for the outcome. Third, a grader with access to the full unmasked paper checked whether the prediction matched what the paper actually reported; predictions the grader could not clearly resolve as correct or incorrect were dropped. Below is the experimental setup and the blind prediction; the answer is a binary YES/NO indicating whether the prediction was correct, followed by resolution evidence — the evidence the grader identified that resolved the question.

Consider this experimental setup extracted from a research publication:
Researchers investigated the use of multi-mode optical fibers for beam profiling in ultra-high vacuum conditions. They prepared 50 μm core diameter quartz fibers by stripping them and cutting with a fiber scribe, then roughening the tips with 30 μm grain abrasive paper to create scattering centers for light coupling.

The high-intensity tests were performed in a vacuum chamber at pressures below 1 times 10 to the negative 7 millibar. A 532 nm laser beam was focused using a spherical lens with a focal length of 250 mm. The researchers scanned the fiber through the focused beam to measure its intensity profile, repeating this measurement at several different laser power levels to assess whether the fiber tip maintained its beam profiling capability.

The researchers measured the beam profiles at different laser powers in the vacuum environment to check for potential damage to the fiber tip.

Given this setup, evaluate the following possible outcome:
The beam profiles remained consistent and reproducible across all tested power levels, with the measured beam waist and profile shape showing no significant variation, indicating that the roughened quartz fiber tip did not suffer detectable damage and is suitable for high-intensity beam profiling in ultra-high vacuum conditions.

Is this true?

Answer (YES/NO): NO